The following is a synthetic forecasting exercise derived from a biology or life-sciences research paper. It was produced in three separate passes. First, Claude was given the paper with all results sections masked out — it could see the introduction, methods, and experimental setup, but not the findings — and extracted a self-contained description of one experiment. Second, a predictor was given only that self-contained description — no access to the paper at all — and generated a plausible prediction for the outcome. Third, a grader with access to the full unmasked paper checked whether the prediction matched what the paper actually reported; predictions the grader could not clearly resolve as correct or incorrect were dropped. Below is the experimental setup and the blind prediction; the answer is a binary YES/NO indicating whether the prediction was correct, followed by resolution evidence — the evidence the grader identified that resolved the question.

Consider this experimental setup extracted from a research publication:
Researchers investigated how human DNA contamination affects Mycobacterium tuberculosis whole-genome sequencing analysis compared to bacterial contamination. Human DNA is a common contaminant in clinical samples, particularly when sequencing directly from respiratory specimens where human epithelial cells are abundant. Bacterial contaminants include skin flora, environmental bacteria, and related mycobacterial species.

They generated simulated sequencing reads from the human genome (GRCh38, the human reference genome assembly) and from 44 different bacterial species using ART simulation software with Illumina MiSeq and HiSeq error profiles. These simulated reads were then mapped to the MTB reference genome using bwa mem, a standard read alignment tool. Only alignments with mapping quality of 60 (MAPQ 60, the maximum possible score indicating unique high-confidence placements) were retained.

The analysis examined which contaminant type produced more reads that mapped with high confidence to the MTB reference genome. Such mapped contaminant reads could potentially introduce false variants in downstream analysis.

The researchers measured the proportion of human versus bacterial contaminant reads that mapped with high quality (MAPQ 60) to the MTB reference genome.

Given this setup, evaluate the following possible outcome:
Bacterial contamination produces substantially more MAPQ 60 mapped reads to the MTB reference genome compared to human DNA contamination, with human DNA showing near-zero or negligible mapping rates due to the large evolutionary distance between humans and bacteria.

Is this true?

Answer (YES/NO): YES